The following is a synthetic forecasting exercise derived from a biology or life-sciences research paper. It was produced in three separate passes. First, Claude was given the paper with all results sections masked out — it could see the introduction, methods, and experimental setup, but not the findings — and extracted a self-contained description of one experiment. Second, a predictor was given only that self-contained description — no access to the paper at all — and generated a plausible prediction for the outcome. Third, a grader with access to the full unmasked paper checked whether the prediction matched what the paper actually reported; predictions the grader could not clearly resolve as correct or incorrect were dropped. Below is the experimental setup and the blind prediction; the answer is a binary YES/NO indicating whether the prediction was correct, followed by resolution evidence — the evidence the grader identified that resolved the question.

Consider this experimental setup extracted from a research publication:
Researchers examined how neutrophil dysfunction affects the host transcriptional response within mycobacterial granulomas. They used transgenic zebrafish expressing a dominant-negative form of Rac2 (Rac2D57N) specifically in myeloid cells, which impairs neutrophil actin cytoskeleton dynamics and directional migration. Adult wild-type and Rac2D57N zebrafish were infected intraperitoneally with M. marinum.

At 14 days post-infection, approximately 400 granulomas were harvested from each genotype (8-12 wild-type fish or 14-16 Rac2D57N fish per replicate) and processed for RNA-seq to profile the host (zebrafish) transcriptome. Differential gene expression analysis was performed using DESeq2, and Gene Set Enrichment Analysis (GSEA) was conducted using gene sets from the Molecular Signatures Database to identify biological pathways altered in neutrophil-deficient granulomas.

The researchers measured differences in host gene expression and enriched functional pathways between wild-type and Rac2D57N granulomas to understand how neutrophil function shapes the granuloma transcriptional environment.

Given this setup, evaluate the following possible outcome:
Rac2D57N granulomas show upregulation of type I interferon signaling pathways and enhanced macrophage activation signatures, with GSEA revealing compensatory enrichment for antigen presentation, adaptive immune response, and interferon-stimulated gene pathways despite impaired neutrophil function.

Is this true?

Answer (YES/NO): NO